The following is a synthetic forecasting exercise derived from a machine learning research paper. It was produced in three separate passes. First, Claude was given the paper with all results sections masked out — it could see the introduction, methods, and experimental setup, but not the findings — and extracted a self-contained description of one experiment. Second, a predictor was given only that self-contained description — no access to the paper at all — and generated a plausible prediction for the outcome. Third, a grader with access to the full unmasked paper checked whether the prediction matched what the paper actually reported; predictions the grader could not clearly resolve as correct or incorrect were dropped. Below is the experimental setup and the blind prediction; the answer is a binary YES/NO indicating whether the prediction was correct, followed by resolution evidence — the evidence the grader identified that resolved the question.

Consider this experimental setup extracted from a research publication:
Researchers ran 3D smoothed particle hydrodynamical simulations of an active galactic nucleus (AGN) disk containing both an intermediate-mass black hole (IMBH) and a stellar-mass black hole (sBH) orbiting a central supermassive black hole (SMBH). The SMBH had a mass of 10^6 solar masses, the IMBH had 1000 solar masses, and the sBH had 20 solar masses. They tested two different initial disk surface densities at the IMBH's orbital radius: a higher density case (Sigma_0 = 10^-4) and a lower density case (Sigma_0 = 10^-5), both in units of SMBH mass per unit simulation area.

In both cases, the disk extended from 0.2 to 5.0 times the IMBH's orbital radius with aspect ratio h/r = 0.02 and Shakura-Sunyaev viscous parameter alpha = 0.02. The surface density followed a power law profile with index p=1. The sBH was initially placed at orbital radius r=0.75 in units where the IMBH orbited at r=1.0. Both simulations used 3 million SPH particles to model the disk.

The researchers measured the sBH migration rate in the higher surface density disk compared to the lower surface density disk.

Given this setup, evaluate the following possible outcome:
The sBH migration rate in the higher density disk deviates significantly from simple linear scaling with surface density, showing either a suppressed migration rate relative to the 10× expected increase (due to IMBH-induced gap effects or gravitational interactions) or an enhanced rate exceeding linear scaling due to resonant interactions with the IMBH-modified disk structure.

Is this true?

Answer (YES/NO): NO